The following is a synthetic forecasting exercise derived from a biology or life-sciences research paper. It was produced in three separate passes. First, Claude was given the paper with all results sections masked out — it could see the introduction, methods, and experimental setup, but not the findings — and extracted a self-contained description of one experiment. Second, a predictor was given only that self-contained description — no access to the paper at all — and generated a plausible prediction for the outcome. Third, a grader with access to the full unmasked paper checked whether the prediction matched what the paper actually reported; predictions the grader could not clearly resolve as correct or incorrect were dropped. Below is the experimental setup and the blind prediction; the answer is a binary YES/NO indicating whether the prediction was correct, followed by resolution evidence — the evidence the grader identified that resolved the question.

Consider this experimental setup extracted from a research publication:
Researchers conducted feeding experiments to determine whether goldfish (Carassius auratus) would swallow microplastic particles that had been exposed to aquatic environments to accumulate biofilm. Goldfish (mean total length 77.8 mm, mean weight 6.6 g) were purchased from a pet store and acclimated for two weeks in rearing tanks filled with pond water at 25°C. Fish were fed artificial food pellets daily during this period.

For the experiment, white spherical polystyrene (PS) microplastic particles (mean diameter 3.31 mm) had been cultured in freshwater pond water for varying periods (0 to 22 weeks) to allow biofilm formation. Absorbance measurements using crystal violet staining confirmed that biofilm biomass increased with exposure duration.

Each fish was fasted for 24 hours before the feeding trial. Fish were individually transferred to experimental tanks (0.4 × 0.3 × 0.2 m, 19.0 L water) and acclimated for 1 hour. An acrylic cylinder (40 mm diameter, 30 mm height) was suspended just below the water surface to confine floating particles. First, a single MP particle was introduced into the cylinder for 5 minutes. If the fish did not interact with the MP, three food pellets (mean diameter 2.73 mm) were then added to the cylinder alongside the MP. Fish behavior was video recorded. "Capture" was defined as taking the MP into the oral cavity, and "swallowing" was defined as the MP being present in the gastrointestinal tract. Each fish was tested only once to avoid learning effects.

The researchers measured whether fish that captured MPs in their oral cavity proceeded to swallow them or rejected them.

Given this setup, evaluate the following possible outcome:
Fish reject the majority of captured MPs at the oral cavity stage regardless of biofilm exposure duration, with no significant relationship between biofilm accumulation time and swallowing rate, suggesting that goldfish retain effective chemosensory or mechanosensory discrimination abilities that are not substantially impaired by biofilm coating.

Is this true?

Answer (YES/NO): YES